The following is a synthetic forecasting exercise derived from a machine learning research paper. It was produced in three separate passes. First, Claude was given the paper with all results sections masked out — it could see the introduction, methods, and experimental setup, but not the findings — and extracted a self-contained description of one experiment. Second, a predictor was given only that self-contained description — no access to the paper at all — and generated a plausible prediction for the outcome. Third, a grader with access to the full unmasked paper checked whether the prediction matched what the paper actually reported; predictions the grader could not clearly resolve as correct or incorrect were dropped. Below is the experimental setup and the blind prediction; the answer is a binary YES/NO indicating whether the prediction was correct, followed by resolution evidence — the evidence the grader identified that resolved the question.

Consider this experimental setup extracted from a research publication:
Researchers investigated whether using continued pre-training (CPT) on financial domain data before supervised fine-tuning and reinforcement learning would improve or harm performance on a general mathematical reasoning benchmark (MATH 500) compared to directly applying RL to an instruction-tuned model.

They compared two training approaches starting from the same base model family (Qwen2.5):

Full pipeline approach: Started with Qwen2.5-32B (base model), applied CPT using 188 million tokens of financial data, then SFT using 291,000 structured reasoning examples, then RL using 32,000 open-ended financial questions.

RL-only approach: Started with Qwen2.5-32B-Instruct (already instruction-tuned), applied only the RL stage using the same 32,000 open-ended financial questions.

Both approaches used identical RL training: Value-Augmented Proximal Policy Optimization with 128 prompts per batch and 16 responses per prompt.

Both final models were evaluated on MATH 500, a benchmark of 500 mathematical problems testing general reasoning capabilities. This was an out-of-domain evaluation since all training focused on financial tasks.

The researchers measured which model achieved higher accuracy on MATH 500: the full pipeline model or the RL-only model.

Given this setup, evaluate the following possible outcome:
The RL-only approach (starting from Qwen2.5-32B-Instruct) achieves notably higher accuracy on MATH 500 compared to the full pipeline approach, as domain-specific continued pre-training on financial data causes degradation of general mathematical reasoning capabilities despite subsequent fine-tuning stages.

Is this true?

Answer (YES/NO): NO